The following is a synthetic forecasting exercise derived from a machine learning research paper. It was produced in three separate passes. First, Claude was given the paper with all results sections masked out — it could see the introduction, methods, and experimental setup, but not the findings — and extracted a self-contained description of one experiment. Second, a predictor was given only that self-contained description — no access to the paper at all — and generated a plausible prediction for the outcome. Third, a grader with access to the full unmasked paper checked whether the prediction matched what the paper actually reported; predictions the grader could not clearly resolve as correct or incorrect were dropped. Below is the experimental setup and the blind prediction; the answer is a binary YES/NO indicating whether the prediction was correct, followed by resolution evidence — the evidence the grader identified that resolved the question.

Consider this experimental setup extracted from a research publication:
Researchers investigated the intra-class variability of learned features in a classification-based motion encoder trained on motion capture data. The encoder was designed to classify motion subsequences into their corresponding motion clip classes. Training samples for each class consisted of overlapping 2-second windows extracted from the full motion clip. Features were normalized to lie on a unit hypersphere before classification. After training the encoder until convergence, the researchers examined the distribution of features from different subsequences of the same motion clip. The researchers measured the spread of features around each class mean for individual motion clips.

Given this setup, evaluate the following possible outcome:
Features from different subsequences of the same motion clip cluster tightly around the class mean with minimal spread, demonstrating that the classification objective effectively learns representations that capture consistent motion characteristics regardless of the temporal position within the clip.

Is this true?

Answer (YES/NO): YES